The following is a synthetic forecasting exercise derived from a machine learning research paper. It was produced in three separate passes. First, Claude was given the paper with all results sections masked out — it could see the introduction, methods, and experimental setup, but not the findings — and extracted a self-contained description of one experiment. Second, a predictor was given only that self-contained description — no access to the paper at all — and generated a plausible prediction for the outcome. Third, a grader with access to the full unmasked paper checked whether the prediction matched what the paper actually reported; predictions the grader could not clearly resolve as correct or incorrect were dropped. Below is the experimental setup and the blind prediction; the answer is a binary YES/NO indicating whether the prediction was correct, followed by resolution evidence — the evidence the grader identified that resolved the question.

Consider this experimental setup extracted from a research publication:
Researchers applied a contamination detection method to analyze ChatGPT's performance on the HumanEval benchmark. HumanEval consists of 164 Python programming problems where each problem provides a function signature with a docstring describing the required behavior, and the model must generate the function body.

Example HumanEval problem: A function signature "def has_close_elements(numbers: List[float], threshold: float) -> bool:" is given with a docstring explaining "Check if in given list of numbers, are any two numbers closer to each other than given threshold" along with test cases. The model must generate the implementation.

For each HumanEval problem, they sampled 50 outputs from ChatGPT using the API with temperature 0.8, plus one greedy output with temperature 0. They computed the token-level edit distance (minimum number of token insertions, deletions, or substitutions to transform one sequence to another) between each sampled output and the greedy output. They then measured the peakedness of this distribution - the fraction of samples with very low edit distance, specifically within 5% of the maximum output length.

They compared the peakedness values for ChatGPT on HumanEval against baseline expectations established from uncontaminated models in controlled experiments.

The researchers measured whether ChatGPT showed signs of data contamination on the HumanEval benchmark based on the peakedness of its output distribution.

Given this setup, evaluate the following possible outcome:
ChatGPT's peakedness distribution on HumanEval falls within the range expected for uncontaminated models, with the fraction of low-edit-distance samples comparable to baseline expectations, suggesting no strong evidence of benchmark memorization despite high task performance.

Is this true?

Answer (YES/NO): NO